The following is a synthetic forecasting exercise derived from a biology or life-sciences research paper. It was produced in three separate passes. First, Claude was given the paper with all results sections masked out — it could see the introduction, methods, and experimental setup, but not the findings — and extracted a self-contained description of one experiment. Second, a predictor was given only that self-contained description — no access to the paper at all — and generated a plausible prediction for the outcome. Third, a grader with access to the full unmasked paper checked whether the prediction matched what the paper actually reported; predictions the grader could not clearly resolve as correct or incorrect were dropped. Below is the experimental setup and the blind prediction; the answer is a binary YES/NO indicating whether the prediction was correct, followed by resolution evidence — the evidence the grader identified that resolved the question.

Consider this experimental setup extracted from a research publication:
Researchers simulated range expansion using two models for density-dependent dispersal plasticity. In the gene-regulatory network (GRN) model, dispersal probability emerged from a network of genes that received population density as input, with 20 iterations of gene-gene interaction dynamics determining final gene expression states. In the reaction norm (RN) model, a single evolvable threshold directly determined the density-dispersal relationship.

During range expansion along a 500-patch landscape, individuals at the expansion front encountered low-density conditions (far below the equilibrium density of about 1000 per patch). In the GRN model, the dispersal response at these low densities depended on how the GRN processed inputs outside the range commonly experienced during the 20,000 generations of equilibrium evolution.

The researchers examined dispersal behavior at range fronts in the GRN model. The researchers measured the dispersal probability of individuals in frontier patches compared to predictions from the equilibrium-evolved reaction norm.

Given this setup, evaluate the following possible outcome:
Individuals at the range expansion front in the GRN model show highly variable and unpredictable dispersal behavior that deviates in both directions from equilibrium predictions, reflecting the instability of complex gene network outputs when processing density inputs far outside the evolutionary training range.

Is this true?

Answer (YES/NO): NO